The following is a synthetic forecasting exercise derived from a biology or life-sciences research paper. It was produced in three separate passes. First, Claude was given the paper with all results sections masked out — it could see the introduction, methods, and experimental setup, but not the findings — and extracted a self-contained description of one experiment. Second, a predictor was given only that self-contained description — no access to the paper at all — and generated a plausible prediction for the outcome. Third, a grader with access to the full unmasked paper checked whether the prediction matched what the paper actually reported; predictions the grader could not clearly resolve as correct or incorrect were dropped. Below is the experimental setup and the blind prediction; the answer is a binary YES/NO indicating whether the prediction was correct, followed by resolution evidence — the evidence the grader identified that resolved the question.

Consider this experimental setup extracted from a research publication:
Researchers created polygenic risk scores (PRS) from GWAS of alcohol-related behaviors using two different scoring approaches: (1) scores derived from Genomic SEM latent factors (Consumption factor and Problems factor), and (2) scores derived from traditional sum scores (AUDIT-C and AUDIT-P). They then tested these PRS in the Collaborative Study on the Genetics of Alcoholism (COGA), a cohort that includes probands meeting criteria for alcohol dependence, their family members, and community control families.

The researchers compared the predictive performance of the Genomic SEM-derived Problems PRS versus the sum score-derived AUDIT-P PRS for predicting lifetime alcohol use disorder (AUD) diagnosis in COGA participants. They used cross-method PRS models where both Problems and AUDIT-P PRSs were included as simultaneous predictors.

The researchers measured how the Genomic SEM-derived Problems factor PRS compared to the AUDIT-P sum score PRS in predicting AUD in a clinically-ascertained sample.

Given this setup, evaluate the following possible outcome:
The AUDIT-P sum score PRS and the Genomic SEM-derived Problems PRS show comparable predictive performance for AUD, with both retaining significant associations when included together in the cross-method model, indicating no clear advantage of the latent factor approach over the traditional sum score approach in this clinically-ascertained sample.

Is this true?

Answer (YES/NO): NO